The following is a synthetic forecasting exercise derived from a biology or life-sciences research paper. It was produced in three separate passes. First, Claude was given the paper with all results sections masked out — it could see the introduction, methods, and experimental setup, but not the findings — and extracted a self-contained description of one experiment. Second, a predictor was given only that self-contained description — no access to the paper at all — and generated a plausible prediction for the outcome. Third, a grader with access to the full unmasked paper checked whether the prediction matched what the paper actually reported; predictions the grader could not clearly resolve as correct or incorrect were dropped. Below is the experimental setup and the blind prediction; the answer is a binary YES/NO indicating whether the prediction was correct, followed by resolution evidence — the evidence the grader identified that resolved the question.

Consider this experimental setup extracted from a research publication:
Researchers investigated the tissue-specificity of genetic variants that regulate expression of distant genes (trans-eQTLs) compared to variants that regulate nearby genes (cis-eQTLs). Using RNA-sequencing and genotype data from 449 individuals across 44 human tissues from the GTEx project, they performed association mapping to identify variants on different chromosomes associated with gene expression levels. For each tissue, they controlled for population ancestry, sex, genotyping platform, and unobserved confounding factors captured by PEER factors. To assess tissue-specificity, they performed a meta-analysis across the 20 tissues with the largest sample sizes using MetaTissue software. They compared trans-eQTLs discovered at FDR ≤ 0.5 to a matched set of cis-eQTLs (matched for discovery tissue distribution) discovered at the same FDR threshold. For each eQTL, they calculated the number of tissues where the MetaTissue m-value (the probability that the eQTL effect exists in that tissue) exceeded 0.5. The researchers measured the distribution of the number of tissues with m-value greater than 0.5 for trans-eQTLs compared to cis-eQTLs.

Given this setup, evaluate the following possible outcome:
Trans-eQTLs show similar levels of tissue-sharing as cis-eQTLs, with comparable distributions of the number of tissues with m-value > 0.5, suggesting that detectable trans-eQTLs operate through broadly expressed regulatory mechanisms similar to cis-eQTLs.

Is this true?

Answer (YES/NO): NO